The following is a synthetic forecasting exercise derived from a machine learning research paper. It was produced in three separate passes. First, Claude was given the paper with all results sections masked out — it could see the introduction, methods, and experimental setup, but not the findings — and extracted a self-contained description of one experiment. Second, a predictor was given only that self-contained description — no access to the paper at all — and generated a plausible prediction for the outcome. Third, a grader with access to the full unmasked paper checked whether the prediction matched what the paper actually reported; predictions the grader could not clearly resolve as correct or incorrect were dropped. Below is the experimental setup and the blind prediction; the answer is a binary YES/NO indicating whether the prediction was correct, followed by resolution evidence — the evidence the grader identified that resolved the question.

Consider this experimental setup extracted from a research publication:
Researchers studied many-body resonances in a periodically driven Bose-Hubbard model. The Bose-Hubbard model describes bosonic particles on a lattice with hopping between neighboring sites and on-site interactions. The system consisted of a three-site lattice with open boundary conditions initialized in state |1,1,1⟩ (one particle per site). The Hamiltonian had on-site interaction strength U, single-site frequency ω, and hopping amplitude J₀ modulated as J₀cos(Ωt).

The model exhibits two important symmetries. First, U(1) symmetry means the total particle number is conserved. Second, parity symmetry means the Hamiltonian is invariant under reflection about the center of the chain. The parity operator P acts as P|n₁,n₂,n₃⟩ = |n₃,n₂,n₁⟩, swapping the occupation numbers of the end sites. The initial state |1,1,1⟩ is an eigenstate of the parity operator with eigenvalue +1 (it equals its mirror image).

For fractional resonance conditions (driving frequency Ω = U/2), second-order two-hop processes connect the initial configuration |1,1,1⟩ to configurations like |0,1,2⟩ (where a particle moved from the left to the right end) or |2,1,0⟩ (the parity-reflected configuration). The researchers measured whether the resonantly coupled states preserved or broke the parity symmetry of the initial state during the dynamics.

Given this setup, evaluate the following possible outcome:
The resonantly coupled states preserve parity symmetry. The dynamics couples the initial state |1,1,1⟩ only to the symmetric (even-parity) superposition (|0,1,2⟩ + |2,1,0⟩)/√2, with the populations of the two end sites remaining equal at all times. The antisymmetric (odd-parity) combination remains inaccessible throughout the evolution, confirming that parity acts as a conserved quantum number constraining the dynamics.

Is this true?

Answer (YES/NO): YES